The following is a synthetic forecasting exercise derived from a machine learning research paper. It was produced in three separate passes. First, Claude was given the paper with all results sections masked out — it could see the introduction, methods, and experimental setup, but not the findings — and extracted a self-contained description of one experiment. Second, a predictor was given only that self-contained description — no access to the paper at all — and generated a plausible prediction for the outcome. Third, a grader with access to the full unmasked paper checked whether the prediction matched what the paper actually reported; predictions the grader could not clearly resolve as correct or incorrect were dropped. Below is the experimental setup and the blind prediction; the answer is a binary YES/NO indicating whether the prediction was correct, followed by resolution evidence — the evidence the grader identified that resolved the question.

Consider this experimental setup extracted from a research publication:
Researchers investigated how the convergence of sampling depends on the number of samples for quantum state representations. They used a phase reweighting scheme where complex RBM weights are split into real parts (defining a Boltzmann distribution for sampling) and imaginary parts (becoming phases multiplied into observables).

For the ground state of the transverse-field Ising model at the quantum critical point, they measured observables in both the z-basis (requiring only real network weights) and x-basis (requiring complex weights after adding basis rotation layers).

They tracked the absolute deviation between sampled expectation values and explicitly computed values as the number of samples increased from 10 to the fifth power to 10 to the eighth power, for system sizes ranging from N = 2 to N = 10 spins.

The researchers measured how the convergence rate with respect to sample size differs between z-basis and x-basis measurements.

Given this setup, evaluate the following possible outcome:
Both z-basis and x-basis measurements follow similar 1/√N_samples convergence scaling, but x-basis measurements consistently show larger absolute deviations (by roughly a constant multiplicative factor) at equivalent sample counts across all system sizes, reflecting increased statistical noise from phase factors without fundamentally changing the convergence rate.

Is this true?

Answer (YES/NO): NO